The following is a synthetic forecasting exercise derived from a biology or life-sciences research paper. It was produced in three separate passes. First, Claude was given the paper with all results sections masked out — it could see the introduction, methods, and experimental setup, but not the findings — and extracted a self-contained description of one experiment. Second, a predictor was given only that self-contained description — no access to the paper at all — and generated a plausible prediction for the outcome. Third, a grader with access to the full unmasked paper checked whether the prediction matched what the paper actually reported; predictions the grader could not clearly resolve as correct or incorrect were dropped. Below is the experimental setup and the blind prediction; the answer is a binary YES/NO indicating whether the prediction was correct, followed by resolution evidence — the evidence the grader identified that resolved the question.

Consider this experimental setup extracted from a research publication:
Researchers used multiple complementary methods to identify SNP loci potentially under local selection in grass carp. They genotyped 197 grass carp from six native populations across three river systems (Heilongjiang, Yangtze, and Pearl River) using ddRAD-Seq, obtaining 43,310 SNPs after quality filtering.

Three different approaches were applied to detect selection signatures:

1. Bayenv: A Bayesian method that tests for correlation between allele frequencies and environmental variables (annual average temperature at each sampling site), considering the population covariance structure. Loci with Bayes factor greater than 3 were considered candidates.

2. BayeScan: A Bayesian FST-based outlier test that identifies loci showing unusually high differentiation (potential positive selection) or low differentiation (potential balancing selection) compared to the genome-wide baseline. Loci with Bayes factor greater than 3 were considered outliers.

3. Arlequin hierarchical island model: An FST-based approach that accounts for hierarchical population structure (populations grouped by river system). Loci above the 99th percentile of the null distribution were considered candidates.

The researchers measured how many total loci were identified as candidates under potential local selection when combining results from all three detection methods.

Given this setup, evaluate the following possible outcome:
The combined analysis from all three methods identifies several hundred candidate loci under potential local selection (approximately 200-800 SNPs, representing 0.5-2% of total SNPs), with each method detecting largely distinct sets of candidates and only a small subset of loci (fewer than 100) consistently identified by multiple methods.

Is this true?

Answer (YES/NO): NO